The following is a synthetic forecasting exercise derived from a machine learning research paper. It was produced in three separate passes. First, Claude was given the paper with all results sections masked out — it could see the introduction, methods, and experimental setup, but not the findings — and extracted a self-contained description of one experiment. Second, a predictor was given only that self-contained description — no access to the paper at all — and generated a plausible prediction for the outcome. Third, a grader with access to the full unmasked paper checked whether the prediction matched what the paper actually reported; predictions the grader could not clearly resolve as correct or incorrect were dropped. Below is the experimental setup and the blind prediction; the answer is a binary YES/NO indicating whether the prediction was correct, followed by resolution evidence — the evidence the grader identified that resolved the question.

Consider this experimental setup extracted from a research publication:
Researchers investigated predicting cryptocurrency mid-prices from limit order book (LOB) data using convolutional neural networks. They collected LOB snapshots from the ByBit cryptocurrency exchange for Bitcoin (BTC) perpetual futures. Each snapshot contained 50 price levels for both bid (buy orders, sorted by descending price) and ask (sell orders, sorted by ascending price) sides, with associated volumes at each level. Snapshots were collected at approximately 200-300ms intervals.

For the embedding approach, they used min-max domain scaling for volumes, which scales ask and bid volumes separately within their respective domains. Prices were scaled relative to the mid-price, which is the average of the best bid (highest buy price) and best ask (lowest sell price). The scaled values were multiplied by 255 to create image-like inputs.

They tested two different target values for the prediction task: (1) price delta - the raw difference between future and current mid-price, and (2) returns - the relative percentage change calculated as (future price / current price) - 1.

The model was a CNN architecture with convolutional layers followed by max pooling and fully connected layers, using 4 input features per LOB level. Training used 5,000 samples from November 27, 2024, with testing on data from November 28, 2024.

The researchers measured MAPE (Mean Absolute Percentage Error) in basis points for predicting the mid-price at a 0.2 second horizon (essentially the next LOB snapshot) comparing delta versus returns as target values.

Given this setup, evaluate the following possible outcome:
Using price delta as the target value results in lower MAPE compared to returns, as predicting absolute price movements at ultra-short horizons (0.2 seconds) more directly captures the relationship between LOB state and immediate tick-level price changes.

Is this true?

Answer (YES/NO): YES